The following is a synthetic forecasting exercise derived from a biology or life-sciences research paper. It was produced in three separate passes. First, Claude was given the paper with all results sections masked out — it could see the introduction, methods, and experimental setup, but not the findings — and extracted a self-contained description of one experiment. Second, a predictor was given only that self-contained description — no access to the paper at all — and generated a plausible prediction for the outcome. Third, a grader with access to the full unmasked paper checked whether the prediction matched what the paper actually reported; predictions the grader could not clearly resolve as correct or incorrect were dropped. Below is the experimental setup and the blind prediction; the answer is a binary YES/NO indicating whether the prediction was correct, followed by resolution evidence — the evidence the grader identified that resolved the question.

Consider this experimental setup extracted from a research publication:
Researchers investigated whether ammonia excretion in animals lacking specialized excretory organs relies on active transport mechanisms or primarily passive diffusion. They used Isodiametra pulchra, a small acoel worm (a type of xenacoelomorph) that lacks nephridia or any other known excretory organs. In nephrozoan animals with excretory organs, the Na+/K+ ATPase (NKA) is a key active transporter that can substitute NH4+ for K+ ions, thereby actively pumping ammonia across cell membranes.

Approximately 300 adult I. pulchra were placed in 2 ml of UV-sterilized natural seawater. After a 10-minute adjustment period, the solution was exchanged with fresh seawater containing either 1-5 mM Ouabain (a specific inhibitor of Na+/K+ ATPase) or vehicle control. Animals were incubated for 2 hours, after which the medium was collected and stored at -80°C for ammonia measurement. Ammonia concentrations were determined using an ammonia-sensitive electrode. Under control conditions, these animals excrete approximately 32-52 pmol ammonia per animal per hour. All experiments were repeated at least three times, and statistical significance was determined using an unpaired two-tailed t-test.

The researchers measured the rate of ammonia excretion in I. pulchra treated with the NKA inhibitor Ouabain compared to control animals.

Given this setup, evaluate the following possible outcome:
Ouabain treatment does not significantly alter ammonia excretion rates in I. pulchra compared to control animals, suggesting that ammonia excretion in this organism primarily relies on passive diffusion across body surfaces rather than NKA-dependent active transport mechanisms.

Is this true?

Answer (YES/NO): NO